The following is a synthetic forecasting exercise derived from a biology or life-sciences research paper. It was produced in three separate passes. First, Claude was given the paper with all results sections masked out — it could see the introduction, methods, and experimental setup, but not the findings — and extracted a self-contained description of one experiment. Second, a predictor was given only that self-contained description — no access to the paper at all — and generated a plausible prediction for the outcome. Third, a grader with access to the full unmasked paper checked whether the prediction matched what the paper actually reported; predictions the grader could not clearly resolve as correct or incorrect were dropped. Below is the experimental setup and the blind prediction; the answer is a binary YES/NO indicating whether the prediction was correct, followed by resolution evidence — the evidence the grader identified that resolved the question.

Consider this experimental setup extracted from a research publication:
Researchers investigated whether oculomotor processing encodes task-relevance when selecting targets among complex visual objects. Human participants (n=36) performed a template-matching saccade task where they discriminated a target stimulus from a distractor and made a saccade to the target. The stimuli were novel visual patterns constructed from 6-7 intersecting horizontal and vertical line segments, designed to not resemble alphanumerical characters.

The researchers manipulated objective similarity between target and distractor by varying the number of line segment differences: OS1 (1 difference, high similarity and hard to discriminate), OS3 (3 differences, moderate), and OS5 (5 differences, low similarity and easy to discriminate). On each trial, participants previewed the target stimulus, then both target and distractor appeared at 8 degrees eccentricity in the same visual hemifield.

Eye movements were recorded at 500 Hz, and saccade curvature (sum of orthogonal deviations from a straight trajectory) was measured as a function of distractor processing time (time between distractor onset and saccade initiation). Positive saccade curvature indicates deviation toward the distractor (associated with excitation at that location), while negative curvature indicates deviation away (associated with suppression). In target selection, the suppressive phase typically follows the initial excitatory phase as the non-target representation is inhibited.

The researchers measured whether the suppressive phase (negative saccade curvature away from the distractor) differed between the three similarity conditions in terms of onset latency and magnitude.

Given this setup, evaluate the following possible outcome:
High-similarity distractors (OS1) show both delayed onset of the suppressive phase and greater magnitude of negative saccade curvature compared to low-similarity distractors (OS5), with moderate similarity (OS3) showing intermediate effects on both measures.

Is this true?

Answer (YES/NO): NO